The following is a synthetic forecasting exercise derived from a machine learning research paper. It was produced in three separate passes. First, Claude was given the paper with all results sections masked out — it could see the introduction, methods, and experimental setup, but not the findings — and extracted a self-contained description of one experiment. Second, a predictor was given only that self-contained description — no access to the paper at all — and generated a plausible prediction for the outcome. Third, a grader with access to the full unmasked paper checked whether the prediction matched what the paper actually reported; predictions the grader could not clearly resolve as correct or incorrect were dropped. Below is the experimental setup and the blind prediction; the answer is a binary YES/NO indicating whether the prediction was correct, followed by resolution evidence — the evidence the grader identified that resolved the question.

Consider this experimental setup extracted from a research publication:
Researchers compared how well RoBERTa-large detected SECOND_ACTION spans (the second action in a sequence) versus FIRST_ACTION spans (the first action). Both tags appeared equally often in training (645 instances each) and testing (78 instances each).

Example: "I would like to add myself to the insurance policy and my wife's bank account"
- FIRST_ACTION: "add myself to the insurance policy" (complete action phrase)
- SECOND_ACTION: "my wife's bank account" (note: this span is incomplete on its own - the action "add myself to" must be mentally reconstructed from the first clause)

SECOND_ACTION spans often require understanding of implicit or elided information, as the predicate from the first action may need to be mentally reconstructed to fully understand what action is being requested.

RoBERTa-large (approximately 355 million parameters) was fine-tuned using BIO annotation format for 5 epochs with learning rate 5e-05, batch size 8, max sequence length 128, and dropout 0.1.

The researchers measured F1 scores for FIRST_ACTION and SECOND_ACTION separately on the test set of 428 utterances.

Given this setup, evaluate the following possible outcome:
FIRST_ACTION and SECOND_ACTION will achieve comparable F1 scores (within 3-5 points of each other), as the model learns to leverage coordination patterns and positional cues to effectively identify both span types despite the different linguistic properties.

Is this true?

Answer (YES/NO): NO